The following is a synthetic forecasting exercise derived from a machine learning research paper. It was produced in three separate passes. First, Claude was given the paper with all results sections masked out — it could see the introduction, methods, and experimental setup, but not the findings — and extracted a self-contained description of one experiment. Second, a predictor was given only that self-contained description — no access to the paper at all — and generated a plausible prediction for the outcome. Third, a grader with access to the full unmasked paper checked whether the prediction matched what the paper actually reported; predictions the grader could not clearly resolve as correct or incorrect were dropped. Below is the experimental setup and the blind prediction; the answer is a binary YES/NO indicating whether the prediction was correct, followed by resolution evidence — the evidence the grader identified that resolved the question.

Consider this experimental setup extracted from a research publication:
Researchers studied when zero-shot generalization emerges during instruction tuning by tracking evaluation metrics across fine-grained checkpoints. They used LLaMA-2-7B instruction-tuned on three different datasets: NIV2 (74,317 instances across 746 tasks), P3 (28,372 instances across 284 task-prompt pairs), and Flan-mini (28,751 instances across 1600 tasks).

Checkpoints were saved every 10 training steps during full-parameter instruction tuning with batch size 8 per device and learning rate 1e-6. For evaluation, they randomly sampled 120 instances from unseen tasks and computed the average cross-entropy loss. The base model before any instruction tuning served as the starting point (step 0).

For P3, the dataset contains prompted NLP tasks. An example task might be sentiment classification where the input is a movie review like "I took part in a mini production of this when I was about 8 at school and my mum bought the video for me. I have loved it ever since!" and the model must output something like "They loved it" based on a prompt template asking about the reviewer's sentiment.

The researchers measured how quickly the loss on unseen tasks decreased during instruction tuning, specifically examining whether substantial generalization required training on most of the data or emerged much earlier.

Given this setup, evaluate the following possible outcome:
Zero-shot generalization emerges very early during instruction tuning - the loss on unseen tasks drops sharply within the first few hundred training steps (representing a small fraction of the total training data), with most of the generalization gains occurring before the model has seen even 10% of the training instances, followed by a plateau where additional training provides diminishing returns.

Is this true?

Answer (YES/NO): YES